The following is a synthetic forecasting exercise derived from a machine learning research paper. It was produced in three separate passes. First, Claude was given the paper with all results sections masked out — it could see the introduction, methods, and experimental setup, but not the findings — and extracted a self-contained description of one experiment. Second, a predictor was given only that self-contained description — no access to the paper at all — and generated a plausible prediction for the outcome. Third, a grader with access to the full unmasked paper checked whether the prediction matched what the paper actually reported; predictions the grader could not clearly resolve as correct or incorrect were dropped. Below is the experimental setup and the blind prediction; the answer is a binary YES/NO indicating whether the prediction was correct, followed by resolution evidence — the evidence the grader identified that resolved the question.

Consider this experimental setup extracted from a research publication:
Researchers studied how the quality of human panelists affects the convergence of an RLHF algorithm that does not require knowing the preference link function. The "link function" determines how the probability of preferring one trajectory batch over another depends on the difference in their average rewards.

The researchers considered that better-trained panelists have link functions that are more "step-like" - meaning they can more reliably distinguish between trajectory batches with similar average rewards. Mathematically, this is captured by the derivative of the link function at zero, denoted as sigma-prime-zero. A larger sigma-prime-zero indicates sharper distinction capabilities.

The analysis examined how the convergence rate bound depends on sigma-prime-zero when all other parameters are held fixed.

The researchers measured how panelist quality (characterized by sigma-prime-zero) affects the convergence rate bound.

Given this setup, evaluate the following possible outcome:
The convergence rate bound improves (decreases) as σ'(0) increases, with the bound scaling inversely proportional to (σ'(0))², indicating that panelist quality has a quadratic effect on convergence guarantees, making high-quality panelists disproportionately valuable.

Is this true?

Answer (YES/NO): NO